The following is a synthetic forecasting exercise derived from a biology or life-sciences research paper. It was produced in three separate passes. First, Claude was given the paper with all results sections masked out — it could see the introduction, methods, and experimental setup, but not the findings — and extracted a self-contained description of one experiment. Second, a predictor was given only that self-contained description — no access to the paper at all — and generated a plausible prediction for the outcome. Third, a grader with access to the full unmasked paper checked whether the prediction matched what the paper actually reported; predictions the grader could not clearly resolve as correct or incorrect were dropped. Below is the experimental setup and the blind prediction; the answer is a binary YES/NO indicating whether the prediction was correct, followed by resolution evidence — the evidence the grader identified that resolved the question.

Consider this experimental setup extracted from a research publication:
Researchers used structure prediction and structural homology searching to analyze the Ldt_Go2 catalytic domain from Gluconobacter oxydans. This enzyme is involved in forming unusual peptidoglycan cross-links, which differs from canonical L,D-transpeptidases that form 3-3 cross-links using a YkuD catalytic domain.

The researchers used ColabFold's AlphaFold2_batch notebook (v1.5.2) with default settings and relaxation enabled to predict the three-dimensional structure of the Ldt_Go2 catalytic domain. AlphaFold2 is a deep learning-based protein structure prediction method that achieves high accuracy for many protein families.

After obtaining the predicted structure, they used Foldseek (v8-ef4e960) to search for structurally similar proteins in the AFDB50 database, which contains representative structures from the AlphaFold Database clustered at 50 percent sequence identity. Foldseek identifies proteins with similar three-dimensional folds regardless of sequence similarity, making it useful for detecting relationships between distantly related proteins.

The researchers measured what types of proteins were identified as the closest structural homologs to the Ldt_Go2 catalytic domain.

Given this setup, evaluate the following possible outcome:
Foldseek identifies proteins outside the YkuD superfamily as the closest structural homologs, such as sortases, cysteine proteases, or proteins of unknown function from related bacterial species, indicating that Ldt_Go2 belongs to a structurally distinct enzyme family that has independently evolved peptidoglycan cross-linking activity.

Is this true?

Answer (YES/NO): NO